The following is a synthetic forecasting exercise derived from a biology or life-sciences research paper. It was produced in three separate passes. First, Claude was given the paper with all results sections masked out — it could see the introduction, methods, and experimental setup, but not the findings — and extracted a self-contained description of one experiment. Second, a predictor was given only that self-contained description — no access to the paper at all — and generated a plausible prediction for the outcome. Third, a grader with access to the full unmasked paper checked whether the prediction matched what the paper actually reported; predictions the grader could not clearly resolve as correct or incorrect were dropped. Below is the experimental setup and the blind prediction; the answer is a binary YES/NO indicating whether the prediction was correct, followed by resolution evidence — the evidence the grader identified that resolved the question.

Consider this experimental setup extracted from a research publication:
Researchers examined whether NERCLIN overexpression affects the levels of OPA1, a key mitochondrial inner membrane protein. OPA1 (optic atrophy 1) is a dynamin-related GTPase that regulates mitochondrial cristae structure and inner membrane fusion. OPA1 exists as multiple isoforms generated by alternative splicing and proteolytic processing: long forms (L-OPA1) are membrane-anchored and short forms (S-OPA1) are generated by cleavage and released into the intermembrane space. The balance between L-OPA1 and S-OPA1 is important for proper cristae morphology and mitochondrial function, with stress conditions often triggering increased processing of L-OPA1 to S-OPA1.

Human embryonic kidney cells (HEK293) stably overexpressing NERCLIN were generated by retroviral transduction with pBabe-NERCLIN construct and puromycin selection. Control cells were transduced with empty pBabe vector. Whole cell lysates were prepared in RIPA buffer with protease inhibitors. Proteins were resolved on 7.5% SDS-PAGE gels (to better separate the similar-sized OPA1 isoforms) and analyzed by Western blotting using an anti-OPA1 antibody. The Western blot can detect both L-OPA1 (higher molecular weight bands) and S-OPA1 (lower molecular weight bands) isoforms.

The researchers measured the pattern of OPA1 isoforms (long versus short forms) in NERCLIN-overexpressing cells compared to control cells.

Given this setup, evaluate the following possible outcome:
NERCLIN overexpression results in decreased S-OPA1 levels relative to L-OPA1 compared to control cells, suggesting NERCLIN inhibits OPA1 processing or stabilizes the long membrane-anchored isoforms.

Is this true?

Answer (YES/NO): NO